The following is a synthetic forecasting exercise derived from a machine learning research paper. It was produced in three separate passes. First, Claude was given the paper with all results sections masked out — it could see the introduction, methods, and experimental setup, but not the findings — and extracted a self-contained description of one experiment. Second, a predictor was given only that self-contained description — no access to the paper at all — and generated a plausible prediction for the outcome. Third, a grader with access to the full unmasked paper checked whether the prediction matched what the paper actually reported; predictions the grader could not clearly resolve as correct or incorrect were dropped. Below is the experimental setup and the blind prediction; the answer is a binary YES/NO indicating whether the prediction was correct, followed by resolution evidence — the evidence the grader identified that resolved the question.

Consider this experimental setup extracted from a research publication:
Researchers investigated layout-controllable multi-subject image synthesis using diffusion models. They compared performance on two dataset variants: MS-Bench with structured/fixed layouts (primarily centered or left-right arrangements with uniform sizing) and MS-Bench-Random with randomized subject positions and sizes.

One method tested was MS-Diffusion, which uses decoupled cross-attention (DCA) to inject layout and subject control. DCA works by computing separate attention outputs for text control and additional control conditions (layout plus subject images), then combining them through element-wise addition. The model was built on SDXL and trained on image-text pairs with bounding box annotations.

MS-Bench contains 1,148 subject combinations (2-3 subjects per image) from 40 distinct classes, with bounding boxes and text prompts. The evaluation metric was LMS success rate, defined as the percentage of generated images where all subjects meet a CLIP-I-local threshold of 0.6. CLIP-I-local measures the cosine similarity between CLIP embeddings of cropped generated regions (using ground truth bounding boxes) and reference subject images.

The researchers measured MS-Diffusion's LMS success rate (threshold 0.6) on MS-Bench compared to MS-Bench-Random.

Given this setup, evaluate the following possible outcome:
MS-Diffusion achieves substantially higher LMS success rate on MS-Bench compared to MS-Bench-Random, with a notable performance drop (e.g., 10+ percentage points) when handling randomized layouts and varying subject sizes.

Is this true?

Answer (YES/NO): YES